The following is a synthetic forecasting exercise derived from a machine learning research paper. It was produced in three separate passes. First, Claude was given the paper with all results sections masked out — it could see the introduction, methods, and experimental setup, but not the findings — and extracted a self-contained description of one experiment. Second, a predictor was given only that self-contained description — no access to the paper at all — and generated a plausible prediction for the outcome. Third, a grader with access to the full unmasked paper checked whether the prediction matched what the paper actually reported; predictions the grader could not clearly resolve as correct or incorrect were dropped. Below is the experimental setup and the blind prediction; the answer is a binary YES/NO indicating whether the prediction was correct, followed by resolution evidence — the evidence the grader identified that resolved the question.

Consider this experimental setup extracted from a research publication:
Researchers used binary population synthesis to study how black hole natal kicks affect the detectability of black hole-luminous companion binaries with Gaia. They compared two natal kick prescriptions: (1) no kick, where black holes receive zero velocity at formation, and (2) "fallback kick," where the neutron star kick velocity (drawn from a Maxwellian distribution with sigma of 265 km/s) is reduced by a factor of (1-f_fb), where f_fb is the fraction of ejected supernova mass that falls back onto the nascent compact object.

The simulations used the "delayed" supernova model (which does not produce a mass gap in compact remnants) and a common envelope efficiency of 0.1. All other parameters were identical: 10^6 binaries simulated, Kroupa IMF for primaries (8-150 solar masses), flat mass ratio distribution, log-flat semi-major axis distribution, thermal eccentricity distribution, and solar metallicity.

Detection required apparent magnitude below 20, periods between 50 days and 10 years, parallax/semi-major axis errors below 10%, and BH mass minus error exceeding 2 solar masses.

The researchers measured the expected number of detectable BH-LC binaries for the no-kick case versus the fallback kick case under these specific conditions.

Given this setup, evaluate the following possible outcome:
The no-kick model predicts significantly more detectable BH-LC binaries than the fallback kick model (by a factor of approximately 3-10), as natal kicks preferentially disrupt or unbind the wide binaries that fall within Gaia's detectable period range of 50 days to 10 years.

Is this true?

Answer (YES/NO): YES